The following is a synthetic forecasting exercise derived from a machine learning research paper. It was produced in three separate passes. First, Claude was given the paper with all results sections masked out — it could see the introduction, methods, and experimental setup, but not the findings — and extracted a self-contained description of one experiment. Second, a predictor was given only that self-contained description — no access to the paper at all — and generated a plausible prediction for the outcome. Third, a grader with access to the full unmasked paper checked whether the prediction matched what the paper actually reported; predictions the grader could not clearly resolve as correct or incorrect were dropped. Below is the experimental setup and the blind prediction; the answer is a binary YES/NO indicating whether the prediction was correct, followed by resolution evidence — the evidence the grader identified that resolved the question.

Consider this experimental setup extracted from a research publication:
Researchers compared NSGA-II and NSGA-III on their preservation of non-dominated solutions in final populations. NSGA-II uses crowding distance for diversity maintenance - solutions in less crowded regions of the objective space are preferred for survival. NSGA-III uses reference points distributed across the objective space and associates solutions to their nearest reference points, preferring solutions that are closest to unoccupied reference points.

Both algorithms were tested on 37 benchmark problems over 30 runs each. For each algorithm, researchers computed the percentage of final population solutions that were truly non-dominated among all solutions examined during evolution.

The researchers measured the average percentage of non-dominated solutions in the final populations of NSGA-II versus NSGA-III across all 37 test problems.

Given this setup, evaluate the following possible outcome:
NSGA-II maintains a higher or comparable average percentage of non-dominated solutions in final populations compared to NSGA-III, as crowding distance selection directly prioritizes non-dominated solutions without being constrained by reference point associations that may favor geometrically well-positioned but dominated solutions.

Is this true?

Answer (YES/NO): NO